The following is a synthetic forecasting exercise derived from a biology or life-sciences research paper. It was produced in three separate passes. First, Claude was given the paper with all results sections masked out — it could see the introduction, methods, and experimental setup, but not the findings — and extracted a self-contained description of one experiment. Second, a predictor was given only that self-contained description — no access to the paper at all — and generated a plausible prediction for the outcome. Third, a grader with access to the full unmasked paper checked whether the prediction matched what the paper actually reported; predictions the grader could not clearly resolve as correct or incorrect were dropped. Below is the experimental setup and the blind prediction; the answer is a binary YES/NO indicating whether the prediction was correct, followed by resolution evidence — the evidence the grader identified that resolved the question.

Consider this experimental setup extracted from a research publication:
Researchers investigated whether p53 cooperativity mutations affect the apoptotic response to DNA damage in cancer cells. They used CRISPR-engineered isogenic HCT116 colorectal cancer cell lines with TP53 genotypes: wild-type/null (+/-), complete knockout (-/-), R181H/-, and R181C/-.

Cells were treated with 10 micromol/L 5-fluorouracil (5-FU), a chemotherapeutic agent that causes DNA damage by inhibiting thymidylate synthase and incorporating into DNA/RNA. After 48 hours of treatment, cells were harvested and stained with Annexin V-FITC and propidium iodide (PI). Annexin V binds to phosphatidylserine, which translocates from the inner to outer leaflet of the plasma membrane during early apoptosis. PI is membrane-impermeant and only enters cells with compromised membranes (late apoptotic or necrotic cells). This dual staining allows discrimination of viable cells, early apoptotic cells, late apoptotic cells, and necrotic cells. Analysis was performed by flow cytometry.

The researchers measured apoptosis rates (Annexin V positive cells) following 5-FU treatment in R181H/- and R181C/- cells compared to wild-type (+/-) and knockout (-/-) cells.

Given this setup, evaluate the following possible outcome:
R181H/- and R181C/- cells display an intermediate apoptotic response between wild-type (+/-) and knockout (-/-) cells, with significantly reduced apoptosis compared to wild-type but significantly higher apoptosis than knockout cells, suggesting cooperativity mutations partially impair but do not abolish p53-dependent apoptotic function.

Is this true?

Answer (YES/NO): NO